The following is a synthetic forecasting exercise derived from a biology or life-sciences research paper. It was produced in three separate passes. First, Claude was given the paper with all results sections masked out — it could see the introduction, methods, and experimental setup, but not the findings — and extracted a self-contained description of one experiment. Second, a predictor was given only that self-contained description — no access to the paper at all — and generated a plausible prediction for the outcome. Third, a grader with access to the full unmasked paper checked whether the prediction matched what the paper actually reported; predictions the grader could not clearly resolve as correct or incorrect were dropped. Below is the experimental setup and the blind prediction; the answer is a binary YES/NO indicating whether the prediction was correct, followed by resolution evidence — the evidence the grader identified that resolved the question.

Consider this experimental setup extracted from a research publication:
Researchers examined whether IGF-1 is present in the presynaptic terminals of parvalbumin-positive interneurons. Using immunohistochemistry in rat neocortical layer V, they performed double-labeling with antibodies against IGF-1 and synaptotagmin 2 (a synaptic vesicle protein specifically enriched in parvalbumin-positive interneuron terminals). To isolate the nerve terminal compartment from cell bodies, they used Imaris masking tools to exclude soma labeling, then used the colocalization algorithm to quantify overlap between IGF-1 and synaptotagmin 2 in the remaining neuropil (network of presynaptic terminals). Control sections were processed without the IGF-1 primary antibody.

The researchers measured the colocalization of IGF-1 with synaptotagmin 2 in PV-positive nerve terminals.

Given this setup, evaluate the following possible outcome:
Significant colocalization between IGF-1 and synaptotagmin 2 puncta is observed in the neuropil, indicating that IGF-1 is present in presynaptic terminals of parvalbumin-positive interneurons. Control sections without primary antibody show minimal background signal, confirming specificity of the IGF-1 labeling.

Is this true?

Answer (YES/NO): NO